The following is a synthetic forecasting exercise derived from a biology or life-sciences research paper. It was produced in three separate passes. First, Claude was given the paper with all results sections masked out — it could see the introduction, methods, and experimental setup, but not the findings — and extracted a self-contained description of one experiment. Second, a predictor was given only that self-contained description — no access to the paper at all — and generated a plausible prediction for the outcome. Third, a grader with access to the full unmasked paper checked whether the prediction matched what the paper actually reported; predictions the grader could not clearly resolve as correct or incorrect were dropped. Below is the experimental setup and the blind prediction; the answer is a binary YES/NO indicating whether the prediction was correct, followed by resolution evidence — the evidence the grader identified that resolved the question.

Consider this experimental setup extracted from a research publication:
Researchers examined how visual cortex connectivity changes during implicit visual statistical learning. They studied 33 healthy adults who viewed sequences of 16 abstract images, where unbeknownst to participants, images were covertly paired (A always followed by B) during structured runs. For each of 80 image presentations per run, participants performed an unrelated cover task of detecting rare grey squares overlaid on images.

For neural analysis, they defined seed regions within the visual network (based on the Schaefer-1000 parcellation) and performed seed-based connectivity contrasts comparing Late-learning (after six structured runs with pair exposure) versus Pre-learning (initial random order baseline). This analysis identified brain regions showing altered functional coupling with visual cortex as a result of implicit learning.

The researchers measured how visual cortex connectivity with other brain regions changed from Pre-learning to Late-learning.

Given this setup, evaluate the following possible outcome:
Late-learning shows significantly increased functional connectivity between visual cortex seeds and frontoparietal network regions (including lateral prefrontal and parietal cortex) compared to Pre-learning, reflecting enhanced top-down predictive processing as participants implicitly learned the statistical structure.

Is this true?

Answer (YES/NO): NO